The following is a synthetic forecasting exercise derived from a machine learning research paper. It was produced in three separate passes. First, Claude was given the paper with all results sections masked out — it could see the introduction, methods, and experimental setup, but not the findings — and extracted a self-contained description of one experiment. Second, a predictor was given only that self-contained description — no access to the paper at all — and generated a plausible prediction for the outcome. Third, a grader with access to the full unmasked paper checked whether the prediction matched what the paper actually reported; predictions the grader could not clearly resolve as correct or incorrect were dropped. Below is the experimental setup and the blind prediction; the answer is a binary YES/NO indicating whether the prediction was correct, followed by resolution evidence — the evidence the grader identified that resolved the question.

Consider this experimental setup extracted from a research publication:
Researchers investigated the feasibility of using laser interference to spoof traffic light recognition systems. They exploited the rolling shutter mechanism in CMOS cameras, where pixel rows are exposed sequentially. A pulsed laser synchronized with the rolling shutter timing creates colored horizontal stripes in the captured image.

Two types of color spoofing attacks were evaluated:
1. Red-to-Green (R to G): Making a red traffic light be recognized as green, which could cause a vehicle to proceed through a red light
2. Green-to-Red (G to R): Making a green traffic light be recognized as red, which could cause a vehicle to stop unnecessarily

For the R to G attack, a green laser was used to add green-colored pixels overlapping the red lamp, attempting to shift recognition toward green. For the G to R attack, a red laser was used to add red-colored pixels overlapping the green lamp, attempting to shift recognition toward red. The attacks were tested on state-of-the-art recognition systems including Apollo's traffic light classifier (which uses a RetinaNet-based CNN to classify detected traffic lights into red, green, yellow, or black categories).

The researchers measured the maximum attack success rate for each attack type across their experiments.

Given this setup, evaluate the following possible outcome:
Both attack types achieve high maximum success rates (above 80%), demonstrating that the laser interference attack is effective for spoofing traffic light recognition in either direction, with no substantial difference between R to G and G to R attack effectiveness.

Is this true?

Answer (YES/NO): NO